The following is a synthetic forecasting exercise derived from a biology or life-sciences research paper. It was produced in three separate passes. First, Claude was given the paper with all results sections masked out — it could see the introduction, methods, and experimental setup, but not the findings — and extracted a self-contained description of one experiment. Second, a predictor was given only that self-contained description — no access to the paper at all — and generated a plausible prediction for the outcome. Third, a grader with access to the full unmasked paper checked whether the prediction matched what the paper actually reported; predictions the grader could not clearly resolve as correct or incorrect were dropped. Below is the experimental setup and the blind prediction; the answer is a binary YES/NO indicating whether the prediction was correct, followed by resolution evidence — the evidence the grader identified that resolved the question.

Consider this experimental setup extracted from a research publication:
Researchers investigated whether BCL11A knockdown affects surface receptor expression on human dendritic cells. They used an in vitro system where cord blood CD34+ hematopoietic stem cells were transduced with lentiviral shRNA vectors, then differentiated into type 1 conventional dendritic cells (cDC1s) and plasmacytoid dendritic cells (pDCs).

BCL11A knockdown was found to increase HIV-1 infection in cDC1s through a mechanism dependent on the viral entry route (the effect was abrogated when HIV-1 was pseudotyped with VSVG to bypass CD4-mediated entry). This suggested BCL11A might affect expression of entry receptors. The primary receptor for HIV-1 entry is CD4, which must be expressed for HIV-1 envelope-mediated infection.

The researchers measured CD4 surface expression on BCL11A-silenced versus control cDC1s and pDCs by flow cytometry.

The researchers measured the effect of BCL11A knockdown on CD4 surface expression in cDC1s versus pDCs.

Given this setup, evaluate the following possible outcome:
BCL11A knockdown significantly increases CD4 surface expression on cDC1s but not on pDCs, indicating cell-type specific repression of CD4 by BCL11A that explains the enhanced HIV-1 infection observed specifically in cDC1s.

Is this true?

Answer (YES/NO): YES